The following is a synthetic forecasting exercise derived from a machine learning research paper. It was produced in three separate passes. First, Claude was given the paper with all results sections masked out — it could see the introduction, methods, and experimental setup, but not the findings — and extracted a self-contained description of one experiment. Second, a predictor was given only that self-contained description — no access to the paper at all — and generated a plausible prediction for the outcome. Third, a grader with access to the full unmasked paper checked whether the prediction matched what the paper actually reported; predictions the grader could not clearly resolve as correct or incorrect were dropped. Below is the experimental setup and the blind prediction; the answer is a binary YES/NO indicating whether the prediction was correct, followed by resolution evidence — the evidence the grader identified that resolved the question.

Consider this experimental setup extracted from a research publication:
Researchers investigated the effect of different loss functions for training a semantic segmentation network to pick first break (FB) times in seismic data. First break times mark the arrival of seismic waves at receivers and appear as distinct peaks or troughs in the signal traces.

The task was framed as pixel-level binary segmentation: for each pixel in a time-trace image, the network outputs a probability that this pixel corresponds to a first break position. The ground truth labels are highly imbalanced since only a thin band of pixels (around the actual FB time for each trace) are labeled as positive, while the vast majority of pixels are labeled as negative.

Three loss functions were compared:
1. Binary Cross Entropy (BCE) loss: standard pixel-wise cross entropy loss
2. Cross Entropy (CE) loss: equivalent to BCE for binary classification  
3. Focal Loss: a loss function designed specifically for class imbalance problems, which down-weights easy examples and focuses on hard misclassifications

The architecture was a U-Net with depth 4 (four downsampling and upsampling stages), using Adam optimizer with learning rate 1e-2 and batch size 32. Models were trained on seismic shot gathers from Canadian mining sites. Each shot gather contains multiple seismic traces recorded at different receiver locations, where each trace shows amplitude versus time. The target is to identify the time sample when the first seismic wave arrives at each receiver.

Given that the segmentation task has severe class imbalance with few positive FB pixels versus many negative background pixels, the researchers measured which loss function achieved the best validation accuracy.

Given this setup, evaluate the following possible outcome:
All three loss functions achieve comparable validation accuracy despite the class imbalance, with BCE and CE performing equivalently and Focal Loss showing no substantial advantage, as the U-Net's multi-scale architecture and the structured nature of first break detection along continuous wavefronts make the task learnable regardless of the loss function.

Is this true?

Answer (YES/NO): NO